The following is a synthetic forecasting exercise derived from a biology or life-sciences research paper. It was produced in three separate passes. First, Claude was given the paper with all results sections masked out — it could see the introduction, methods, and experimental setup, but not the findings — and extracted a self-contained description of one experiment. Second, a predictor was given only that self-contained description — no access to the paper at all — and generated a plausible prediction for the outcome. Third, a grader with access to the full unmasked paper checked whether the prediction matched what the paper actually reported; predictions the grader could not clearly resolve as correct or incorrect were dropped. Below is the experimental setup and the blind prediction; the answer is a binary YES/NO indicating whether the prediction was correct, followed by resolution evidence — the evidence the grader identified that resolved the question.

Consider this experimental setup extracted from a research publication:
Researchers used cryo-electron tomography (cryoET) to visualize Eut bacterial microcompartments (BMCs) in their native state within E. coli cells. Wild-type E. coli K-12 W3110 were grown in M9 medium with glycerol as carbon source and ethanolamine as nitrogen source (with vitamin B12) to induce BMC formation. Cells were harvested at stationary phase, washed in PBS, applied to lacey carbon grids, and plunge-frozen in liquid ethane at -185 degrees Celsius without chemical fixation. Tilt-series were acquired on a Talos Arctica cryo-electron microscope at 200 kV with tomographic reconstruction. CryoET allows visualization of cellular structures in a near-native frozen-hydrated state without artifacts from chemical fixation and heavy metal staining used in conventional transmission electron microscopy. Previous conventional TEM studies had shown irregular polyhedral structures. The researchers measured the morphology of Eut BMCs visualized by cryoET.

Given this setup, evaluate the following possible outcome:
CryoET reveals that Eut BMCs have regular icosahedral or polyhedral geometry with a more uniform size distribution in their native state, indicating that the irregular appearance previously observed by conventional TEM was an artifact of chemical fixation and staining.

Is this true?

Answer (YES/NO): NO